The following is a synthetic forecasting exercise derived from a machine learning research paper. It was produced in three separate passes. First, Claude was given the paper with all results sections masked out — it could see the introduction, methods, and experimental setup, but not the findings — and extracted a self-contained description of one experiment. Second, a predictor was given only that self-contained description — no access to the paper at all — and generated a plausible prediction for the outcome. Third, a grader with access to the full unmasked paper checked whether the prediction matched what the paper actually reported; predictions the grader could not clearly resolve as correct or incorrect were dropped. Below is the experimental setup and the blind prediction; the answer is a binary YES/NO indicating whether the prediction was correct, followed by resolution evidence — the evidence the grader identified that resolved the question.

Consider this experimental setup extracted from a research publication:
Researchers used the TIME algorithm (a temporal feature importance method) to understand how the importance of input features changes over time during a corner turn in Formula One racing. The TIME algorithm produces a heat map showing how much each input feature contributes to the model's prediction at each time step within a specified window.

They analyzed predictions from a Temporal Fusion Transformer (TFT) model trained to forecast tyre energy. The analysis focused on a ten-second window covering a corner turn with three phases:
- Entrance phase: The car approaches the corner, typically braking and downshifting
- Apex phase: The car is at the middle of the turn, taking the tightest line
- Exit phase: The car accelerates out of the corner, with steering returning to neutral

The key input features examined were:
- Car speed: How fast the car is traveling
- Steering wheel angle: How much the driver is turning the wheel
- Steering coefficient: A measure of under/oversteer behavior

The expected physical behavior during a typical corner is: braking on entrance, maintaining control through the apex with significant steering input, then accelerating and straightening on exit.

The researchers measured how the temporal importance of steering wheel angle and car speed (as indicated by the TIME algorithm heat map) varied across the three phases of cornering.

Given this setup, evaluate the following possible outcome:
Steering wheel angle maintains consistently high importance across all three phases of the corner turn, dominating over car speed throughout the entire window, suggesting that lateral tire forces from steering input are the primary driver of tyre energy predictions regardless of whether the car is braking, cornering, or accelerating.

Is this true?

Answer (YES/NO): NO